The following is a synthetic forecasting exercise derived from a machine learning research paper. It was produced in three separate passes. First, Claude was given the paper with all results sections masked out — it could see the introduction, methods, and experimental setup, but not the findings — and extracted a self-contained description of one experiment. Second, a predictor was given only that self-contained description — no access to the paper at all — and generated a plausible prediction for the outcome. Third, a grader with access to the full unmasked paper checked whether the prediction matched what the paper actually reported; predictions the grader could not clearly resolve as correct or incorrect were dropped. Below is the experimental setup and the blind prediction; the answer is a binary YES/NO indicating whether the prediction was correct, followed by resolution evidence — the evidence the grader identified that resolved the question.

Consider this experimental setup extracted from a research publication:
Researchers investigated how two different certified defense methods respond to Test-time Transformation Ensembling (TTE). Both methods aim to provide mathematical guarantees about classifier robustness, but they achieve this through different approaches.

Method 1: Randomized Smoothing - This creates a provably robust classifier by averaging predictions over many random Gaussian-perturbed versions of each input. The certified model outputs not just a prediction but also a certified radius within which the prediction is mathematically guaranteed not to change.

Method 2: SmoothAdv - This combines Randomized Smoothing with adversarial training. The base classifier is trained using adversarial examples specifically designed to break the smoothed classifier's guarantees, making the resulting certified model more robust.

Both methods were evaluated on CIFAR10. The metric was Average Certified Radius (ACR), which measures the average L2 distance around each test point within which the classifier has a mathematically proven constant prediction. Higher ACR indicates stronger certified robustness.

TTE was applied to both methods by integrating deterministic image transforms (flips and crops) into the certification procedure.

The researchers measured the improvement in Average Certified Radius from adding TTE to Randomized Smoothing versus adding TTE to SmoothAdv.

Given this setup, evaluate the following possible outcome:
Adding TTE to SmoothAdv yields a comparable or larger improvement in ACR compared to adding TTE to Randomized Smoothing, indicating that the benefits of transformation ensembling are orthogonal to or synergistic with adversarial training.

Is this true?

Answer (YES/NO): NO